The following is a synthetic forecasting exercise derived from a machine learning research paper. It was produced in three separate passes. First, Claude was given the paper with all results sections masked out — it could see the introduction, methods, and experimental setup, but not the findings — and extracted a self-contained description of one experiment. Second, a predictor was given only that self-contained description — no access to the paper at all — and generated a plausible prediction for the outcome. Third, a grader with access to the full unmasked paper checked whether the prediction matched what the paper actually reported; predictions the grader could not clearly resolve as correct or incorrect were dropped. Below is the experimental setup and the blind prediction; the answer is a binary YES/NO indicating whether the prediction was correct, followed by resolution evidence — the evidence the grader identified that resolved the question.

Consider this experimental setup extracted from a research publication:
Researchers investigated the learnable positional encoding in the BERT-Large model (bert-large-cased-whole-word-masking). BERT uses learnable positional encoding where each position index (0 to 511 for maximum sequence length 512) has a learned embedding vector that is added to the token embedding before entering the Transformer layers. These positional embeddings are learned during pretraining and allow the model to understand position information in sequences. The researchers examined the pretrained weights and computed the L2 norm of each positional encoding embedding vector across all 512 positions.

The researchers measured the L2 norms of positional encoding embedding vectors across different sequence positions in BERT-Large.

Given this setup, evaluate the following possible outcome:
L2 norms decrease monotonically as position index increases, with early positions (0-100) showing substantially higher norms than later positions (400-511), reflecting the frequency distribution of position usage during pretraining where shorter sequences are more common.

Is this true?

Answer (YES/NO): NO